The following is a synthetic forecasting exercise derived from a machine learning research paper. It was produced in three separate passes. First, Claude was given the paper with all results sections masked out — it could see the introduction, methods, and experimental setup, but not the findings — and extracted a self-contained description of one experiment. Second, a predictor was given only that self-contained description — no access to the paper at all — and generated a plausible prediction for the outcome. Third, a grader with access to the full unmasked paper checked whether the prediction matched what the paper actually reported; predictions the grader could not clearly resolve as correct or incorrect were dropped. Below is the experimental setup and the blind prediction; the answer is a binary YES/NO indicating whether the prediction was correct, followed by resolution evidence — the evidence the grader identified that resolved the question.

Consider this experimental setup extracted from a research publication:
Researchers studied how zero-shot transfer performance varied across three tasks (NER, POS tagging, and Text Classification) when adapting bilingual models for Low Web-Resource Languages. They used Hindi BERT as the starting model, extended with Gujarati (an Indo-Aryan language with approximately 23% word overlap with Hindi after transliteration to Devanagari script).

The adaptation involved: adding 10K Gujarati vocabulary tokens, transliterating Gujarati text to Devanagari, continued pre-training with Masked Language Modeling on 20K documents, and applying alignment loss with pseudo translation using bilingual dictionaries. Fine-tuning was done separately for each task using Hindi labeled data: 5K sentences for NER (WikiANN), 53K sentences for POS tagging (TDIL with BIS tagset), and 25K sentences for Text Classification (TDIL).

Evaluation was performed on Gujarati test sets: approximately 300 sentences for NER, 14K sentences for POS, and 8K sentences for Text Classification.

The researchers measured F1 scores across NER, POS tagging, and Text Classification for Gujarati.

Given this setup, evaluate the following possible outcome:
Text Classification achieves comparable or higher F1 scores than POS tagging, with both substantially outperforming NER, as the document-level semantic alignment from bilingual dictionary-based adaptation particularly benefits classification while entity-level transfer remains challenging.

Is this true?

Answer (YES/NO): NO